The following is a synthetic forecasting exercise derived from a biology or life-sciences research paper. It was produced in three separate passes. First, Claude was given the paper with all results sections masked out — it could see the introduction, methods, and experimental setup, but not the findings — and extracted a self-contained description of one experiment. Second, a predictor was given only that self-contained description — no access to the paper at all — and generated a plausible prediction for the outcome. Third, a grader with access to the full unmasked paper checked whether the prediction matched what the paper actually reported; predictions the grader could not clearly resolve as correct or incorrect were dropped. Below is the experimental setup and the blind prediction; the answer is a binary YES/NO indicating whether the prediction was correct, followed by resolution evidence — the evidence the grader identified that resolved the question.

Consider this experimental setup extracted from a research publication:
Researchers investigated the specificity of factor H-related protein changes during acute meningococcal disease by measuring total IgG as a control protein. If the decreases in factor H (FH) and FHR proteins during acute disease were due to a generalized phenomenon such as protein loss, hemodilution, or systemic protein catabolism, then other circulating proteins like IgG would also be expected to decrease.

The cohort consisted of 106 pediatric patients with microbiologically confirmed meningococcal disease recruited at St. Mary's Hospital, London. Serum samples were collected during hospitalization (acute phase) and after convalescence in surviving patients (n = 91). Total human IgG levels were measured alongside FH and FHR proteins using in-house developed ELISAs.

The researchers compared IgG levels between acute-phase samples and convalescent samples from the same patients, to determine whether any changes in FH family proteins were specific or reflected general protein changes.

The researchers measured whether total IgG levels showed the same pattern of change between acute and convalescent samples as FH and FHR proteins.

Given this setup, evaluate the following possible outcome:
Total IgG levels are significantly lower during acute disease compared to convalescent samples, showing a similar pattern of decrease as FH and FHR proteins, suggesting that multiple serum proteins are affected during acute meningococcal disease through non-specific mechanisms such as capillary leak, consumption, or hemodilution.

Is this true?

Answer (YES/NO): YES